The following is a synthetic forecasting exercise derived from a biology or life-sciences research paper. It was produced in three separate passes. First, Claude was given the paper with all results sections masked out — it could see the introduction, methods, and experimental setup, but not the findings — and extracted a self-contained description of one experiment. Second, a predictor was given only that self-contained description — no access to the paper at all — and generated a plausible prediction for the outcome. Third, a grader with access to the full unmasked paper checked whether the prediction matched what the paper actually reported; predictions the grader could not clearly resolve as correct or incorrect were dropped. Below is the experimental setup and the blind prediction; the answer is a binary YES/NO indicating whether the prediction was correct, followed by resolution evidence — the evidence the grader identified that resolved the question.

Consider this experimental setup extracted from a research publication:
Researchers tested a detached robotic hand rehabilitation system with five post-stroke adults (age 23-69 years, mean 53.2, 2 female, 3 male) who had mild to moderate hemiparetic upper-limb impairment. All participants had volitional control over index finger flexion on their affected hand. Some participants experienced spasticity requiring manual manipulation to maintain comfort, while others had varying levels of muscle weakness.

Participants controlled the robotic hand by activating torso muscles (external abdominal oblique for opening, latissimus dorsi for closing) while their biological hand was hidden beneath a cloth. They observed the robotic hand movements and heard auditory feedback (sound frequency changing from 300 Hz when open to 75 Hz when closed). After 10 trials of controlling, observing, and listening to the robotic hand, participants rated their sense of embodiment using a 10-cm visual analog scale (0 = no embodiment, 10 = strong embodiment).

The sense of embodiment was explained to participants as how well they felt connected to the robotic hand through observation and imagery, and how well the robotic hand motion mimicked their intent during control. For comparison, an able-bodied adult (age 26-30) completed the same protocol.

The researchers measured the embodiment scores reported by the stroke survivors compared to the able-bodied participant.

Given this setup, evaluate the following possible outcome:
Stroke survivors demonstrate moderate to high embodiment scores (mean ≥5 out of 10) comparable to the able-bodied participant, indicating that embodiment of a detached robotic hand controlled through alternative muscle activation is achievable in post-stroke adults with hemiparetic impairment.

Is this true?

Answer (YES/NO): YES